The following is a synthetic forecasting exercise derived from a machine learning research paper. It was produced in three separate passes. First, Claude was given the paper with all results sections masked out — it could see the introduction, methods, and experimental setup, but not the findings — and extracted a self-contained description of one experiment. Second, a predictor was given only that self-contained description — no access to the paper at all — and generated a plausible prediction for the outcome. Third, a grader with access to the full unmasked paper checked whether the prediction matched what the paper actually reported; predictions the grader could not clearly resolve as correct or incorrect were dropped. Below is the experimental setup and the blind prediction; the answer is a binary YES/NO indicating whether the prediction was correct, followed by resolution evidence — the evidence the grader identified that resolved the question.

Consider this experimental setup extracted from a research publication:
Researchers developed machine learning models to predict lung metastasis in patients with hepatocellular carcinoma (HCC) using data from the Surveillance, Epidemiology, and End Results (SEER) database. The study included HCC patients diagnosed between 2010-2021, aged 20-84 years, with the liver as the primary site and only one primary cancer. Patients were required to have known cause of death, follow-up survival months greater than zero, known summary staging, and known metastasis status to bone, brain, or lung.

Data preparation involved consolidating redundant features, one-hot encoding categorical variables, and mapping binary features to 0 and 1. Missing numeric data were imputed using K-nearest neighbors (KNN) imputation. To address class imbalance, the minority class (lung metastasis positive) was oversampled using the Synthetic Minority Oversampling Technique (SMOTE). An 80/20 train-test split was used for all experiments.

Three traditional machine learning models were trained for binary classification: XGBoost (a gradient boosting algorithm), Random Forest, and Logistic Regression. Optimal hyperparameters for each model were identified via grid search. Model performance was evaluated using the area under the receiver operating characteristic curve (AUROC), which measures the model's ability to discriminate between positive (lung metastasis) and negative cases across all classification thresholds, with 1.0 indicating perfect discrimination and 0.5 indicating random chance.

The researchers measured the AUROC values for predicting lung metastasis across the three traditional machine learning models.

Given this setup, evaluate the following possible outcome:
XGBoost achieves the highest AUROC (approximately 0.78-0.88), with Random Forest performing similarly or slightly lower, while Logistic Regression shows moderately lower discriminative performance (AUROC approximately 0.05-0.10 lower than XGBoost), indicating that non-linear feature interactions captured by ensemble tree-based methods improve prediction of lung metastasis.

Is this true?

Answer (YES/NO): NO